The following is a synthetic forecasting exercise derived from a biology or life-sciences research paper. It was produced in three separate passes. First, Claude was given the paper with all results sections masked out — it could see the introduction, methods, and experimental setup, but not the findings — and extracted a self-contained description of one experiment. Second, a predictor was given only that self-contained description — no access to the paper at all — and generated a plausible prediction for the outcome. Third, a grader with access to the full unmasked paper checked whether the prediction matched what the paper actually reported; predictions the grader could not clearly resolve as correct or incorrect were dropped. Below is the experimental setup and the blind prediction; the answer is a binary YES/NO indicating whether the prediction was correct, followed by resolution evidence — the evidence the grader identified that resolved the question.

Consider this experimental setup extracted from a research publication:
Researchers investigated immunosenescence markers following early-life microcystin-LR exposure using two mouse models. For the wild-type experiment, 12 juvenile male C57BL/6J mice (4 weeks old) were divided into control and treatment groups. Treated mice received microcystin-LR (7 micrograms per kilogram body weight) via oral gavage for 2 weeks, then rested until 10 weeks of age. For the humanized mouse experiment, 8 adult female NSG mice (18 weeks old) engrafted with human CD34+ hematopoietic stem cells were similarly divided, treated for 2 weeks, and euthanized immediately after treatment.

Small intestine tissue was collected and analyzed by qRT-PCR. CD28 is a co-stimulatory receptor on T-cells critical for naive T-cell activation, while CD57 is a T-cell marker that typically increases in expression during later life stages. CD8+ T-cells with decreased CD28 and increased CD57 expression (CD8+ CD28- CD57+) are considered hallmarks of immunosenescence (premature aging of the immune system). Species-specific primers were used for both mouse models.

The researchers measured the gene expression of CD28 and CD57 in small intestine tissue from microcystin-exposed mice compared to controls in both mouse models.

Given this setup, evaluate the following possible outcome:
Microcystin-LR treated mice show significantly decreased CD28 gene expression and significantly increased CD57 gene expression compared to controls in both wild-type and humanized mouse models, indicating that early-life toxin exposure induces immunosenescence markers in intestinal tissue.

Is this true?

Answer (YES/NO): YES